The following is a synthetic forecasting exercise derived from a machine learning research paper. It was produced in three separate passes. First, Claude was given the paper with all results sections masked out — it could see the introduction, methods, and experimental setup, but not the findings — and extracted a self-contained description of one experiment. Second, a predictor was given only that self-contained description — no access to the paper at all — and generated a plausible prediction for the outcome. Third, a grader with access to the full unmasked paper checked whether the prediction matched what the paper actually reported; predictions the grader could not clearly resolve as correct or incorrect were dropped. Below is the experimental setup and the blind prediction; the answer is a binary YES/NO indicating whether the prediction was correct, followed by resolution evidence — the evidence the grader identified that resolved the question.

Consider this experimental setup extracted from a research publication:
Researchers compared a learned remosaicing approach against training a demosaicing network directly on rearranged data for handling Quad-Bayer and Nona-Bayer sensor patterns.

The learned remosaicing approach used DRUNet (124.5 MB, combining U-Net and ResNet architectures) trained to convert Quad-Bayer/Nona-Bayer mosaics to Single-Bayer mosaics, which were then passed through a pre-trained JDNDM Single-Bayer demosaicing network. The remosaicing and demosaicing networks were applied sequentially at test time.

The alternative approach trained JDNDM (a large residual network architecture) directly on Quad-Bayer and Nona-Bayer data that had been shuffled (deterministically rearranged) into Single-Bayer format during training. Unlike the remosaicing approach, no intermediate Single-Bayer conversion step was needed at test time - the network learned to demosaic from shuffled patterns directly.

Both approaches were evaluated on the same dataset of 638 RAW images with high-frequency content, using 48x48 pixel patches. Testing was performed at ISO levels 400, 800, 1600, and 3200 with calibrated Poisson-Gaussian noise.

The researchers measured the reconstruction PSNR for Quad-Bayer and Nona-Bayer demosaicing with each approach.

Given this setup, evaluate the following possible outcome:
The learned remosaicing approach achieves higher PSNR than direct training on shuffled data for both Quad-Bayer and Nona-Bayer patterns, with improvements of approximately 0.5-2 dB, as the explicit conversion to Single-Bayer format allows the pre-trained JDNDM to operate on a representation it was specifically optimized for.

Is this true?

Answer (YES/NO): NO